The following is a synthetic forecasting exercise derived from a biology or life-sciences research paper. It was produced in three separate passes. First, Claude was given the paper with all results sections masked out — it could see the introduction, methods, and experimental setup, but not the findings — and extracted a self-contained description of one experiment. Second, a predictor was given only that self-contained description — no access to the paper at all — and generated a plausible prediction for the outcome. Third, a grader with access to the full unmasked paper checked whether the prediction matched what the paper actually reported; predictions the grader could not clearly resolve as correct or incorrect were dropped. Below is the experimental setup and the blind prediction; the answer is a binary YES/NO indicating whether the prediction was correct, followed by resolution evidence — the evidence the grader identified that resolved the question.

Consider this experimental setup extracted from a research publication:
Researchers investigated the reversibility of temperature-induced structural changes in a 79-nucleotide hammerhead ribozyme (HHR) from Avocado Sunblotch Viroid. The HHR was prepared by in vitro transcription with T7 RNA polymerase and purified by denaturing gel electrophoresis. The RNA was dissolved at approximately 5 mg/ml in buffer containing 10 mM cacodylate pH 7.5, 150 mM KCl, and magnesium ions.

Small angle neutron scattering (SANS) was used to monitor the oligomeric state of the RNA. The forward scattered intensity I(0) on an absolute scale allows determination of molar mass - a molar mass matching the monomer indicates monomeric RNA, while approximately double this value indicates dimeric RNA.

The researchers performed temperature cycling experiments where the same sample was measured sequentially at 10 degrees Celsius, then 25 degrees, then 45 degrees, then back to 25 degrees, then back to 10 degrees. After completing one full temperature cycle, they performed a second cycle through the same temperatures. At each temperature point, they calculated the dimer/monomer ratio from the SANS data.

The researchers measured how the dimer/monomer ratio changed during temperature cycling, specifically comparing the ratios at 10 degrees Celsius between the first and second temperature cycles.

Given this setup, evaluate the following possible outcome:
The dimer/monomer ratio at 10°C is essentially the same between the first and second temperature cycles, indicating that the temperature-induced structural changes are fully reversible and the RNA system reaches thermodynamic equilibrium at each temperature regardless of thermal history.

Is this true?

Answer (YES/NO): NO